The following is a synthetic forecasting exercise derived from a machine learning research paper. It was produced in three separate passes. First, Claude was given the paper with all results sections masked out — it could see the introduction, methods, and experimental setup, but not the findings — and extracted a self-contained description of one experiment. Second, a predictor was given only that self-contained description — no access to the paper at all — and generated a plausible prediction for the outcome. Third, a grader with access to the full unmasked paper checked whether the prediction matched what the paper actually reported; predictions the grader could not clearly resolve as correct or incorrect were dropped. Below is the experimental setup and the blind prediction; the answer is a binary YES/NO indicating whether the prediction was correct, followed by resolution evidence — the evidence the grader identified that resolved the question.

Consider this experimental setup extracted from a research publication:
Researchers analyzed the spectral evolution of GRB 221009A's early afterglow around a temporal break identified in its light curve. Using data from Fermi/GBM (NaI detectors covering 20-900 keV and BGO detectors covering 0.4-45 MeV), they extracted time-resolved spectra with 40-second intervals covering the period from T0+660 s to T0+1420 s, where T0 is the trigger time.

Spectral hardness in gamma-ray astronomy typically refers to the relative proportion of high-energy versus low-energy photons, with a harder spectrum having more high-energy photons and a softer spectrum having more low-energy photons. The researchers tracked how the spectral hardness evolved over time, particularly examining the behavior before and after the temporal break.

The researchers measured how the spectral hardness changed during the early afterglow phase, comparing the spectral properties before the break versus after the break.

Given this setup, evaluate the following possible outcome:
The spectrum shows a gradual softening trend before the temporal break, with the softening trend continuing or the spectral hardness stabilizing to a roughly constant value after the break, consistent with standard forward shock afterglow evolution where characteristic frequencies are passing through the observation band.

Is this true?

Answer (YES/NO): NO